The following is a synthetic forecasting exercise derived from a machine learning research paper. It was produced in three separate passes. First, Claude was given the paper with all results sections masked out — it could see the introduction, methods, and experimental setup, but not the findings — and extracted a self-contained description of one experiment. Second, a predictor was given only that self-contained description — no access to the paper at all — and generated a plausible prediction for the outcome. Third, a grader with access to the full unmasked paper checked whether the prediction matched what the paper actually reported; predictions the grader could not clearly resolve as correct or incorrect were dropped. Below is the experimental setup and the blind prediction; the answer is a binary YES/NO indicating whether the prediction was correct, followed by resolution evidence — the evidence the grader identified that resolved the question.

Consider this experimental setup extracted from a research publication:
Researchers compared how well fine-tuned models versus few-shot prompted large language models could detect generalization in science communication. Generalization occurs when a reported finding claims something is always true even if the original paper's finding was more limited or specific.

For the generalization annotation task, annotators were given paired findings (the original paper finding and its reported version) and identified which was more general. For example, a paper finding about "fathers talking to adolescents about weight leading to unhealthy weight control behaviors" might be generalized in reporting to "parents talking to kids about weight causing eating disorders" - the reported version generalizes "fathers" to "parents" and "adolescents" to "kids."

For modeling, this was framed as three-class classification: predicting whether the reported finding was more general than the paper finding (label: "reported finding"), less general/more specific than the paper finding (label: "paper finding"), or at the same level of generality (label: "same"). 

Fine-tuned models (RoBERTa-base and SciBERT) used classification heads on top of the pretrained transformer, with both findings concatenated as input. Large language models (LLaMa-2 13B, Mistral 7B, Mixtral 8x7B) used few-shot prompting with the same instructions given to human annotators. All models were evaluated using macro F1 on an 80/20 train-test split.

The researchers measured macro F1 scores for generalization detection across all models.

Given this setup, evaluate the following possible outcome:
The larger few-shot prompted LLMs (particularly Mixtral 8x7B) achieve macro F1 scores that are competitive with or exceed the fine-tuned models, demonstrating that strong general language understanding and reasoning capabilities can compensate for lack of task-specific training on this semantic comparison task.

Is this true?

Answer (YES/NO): NO